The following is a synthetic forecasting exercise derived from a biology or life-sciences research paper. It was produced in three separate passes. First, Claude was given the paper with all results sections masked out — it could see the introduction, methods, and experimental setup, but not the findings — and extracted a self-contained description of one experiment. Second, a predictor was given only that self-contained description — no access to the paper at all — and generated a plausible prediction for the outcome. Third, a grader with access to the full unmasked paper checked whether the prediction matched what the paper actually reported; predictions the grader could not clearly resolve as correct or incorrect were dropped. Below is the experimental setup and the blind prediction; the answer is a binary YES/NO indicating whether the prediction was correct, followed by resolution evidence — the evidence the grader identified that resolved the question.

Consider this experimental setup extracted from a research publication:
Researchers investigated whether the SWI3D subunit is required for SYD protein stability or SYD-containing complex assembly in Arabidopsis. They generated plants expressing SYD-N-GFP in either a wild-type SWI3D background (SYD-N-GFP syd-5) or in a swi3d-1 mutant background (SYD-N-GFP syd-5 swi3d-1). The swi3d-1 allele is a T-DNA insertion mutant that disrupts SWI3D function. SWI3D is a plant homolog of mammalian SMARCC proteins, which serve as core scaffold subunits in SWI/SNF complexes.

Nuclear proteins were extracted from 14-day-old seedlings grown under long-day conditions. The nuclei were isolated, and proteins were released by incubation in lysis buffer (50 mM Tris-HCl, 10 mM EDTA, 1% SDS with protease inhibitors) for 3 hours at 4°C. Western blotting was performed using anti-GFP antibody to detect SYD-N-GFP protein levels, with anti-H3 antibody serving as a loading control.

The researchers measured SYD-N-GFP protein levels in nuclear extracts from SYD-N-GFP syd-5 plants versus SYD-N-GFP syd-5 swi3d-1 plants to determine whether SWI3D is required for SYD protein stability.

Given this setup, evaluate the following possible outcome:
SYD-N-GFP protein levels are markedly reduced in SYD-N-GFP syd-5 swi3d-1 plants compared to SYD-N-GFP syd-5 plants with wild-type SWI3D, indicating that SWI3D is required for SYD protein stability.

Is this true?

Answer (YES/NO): YES